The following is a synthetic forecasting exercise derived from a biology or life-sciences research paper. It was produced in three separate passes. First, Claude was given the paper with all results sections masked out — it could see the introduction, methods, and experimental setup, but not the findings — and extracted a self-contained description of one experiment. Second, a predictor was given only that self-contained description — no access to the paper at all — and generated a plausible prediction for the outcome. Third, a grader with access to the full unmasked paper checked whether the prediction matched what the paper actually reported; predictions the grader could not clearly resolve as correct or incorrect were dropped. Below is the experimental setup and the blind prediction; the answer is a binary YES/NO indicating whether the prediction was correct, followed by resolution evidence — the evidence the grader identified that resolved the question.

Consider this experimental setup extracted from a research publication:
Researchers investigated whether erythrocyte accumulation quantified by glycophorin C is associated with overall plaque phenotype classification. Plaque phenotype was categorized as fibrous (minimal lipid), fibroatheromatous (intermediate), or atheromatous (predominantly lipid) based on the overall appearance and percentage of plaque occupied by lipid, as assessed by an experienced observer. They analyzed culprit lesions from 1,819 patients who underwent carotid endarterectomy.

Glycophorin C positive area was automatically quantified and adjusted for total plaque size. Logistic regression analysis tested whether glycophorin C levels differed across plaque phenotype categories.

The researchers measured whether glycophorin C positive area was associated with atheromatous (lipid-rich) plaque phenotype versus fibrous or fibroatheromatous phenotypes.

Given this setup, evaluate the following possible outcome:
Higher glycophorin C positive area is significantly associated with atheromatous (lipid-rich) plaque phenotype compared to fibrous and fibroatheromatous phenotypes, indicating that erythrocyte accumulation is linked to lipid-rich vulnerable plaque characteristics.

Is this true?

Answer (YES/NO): YES